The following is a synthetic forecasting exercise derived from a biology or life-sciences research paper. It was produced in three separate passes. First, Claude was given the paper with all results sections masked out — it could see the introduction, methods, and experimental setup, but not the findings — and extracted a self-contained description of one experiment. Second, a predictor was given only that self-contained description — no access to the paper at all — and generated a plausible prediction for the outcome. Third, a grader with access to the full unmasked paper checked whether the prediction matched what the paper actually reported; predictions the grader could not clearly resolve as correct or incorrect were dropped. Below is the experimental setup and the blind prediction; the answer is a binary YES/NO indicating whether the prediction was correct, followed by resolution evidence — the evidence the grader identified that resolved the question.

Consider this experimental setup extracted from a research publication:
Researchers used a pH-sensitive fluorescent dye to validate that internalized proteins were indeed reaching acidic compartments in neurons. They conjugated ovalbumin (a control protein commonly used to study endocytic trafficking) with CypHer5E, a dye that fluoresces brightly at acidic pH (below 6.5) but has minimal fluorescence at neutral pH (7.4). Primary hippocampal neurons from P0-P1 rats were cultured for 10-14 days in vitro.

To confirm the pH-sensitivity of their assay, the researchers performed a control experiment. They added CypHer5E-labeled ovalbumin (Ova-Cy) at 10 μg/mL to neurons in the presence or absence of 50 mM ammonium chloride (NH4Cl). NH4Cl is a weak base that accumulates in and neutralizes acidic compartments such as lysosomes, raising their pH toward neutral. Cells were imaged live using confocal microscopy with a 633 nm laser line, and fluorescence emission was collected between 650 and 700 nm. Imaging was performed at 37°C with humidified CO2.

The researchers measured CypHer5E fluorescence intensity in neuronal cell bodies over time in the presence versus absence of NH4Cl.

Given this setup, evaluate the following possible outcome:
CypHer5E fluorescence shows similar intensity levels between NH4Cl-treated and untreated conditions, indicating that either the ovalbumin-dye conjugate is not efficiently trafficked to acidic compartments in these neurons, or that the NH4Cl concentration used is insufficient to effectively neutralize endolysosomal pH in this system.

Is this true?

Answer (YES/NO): NO